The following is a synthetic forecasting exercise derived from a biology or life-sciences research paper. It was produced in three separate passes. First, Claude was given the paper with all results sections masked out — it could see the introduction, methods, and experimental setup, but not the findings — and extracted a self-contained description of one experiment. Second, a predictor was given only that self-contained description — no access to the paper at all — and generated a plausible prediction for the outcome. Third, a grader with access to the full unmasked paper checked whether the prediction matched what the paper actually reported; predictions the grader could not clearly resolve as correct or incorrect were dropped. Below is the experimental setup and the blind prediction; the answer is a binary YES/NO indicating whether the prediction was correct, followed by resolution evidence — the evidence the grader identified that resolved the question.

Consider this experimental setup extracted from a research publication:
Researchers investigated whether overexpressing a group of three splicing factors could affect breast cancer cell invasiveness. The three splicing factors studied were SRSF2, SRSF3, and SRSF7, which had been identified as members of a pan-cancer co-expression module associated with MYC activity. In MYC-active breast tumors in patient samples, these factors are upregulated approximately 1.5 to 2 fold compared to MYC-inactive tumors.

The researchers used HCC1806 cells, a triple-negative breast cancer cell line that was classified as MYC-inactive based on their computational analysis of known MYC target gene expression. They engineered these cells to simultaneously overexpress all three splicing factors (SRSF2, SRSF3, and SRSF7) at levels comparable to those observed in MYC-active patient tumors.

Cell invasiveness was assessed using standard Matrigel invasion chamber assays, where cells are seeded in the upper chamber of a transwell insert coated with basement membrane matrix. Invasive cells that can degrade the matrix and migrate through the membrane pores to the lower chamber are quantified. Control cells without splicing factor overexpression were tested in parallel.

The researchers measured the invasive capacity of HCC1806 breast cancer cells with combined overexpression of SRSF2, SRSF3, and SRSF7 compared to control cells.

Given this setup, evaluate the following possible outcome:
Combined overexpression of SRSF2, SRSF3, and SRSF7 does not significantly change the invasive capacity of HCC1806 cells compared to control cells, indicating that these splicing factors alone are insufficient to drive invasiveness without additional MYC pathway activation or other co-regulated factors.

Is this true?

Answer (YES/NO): NO